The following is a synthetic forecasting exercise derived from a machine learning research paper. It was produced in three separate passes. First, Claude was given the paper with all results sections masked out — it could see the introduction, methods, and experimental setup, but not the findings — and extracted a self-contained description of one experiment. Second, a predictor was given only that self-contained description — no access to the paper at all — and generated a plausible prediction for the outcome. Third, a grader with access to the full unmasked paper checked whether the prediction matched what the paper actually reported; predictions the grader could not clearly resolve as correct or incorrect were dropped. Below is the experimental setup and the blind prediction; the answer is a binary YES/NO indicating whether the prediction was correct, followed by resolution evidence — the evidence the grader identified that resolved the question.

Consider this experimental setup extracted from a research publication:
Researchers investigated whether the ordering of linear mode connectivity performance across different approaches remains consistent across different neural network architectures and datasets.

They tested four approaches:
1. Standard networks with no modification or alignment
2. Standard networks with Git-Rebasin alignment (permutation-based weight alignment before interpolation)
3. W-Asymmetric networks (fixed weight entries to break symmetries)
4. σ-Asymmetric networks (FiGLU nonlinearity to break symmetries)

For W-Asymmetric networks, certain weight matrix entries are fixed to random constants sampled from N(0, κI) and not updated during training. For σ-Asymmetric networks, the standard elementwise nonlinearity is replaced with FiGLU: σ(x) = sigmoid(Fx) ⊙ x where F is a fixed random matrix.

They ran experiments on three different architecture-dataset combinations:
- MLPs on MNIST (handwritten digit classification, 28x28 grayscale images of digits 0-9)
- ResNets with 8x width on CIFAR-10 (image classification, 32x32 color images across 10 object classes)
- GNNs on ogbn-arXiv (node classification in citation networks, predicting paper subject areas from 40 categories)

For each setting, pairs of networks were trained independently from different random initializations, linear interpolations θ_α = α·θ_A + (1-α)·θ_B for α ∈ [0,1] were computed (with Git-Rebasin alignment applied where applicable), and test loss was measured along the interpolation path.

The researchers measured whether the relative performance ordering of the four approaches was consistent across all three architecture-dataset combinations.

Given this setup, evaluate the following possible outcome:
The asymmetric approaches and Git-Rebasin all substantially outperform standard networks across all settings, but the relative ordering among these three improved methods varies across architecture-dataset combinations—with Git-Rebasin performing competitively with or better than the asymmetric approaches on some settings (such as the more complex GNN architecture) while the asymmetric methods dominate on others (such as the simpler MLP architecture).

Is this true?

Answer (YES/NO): NO